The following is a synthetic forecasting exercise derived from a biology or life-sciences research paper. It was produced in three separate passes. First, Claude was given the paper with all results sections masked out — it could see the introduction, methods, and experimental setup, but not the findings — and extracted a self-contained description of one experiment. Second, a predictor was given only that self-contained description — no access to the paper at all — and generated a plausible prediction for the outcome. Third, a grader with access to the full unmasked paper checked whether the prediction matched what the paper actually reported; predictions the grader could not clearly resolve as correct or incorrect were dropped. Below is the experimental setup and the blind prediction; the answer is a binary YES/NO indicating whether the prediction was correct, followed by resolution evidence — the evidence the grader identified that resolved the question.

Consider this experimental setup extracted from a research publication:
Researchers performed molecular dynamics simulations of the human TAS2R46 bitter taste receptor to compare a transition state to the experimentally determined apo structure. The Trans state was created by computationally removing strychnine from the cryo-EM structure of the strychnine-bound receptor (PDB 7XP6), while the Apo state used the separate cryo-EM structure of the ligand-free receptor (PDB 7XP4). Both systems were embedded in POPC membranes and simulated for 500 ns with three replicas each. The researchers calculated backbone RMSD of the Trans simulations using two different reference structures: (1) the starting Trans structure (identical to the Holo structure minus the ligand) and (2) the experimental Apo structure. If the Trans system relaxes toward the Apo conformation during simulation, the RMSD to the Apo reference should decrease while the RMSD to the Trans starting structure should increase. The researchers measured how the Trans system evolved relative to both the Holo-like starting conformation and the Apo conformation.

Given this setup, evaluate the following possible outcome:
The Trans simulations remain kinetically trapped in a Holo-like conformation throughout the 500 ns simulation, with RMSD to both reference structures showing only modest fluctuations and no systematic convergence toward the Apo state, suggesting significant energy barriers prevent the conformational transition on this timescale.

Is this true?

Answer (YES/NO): NO